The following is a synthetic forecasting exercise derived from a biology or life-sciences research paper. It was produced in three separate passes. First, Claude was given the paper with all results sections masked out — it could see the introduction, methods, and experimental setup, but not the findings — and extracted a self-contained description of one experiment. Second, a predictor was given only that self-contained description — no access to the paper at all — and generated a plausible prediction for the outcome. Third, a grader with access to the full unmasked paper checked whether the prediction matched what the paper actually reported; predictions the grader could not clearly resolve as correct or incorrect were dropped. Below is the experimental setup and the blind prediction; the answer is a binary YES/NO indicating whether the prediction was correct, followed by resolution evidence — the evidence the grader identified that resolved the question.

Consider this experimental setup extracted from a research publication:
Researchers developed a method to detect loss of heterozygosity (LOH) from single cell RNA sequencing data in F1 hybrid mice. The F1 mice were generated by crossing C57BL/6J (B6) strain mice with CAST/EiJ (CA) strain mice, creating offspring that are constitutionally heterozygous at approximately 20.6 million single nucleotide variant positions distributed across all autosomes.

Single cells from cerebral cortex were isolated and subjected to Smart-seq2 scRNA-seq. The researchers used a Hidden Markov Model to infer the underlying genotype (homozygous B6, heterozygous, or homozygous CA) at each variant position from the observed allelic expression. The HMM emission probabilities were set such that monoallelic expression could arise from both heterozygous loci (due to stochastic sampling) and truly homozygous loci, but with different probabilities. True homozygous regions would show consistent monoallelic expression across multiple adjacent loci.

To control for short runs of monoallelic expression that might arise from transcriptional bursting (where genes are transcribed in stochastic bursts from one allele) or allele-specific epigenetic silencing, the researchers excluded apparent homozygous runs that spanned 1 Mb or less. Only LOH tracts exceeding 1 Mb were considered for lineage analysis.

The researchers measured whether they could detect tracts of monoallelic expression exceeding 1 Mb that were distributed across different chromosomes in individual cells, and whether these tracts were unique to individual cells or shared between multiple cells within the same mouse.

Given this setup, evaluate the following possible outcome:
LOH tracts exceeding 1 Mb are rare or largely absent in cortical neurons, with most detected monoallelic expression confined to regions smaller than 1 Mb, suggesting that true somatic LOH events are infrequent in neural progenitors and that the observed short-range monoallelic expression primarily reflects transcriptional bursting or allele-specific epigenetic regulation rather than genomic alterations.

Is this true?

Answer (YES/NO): NO